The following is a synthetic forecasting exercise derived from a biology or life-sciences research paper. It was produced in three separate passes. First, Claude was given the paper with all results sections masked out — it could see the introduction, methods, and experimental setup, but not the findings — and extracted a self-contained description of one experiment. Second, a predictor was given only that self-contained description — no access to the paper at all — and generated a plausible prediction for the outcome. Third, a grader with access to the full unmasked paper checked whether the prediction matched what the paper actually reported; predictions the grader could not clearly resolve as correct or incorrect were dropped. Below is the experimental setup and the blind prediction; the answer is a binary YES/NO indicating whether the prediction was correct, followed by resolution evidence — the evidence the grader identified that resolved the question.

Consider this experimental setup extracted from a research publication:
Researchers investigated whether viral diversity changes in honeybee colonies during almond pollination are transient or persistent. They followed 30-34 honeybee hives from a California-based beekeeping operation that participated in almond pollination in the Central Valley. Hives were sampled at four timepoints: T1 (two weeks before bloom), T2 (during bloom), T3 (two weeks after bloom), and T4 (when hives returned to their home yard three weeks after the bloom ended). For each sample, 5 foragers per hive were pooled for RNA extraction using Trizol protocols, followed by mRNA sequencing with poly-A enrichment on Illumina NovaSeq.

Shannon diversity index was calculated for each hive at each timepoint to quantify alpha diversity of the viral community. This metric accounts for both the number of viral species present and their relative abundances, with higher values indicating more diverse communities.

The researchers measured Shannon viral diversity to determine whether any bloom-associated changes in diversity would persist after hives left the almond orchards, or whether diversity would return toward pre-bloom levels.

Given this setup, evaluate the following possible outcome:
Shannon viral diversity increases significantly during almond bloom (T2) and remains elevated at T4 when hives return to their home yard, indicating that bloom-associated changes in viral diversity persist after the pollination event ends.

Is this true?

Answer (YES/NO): NO